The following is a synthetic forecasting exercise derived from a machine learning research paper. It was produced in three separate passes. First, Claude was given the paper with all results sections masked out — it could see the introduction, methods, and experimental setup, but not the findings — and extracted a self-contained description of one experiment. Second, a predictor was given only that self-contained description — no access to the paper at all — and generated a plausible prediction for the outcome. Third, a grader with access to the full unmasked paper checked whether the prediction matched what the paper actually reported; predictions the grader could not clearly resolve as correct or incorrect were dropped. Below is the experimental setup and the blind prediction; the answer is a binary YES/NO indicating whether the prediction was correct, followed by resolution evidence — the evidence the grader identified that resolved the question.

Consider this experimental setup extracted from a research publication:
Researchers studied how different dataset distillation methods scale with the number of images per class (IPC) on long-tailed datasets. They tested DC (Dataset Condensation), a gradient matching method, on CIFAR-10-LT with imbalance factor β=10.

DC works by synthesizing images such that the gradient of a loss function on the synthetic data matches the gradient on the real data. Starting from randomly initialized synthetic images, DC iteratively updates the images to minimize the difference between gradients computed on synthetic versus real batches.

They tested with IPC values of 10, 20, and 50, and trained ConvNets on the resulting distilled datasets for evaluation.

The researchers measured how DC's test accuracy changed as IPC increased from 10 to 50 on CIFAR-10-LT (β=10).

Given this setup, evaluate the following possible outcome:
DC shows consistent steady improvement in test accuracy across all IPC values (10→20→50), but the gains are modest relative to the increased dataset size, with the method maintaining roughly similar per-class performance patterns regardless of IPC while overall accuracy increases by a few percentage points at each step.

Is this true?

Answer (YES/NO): NO